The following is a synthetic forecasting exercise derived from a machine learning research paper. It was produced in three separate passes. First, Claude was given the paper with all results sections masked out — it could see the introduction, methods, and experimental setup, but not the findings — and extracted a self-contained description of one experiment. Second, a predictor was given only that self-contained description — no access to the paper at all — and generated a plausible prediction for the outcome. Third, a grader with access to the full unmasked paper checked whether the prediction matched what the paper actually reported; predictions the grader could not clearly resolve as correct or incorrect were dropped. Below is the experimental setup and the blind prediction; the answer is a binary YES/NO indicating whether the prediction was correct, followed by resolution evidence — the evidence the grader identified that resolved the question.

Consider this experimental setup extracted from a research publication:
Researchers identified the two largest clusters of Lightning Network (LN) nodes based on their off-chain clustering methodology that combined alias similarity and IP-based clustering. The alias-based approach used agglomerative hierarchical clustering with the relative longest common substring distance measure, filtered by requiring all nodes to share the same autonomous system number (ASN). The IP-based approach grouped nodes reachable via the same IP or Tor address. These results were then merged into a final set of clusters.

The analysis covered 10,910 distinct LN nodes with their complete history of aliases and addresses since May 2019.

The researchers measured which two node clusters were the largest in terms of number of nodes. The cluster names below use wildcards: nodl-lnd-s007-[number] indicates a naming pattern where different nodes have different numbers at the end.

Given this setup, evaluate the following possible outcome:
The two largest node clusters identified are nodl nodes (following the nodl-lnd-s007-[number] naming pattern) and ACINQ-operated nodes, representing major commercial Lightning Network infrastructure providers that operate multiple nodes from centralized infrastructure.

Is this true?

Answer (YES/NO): NO